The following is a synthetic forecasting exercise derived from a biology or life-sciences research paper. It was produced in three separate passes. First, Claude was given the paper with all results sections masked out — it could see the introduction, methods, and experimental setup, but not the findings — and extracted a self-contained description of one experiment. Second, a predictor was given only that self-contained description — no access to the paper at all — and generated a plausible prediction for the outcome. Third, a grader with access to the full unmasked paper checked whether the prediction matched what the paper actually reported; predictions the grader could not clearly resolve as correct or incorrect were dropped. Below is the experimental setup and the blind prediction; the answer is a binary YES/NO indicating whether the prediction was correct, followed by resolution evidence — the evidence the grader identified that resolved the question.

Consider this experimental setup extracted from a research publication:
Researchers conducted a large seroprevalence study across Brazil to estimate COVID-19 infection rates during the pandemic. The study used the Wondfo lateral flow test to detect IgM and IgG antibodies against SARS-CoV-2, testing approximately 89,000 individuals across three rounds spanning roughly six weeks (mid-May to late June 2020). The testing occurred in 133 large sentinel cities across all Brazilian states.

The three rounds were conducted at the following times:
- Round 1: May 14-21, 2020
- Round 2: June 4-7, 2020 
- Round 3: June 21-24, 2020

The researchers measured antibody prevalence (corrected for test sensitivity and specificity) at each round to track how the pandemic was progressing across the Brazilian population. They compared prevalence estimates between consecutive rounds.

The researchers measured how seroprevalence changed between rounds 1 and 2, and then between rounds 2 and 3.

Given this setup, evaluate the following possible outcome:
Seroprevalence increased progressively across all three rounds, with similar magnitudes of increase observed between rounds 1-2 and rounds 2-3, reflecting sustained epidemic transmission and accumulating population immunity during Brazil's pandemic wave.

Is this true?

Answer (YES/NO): NO